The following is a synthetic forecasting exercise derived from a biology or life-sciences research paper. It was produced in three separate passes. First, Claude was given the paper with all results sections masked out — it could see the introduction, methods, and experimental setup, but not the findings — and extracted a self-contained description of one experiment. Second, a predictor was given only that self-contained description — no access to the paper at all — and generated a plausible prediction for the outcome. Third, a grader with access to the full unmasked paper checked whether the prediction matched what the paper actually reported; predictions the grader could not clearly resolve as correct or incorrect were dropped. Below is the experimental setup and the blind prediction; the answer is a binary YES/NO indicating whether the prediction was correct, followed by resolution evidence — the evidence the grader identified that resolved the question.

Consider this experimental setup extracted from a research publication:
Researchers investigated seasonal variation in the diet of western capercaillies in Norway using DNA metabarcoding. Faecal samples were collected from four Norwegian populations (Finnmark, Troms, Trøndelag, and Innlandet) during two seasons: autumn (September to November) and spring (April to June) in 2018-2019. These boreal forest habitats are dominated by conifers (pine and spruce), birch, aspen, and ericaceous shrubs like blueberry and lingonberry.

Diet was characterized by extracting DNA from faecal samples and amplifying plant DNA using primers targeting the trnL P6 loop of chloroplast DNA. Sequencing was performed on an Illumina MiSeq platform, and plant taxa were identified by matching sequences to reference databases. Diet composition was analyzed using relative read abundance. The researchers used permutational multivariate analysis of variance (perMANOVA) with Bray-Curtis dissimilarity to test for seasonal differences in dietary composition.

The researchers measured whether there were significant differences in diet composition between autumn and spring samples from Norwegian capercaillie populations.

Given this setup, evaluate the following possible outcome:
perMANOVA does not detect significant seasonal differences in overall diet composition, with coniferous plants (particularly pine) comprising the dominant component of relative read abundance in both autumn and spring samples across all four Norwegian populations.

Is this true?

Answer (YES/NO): NO